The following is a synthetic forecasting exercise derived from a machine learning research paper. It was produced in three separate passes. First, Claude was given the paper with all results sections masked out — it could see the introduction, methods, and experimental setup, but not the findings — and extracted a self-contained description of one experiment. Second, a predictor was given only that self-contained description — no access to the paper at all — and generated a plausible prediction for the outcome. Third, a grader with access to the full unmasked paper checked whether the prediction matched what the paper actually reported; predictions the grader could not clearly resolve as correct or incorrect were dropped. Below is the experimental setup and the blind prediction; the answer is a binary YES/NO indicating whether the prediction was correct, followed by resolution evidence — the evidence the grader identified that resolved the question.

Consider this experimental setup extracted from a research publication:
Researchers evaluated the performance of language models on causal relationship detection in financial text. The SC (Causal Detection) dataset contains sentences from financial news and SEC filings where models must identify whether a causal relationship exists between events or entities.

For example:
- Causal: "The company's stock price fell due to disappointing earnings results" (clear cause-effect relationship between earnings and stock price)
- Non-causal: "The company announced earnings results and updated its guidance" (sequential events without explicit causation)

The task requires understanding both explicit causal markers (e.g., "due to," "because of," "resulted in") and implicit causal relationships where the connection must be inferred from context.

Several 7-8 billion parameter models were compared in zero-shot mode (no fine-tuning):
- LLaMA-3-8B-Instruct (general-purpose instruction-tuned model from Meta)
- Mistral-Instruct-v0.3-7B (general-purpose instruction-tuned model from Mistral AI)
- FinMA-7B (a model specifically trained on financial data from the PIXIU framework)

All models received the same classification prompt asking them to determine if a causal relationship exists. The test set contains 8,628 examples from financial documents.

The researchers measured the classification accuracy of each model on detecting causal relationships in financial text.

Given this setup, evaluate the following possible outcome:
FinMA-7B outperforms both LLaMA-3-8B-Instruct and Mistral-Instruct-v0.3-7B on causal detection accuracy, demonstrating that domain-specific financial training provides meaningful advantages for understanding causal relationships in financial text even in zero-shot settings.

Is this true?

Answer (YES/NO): NO